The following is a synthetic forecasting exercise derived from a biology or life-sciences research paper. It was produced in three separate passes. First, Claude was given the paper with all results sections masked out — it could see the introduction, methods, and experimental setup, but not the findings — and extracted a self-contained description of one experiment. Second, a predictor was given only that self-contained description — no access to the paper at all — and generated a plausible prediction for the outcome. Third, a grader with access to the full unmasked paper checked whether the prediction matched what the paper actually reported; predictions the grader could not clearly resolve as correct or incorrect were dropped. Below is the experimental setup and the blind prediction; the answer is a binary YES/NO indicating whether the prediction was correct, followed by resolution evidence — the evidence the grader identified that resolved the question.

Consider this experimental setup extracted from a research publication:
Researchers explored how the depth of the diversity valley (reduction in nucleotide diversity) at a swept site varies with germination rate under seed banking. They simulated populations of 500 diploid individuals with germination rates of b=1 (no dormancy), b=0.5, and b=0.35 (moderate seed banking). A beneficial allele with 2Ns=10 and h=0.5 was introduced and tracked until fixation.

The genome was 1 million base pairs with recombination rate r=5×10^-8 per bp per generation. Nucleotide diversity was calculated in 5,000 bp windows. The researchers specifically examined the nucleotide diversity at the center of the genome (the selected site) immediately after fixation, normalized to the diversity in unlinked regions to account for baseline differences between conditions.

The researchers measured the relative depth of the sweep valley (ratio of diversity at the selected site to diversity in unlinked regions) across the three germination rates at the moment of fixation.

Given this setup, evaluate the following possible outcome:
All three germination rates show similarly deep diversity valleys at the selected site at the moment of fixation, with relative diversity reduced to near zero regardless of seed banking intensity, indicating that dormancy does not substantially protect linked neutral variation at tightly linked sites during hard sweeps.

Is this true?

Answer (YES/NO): NO